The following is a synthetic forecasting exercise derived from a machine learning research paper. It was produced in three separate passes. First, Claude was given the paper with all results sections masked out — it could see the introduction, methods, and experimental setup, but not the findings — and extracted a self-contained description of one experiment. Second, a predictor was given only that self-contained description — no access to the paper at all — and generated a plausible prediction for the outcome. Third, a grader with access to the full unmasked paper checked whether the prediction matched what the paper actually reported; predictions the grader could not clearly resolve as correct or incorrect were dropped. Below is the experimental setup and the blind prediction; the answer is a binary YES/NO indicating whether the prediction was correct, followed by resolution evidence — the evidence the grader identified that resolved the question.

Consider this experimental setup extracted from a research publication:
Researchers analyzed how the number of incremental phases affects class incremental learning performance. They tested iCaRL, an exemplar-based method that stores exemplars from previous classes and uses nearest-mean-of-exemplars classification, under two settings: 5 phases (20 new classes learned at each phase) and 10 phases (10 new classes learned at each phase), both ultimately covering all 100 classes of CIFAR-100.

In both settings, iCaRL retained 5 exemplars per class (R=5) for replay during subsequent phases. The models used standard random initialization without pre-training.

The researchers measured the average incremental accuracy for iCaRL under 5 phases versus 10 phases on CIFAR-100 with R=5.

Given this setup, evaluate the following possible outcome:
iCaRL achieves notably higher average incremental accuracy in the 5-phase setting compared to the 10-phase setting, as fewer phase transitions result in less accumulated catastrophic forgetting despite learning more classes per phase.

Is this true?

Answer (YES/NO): YES